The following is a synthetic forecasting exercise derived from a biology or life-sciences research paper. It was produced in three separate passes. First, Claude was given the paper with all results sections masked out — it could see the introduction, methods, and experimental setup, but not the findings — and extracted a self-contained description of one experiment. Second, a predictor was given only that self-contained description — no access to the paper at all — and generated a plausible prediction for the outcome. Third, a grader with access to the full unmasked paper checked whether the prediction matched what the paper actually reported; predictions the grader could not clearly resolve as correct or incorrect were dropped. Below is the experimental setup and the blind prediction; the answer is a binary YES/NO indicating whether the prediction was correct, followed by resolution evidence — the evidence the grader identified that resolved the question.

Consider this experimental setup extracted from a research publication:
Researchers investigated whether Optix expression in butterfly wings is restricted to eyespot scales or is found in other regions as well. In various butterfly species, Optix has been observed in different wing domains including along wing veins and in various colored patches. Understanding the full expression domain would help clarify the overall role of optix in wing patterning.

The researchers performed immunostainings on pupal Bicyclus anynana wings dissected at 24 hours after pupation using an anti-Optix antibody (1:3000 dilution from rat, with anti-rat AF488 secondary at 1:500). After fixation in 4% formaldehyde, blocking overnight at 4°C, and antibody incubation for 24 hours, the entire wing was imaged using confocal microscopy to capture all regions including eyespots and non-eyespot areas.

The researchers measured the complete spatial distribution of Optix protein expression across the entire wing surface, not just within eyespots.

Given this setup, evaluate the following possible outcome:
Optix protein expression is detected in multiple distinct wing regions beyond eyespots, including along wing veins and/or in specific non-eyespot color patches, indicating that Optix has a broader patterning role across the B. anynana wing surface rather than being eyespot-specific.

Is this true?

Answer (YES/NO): YES